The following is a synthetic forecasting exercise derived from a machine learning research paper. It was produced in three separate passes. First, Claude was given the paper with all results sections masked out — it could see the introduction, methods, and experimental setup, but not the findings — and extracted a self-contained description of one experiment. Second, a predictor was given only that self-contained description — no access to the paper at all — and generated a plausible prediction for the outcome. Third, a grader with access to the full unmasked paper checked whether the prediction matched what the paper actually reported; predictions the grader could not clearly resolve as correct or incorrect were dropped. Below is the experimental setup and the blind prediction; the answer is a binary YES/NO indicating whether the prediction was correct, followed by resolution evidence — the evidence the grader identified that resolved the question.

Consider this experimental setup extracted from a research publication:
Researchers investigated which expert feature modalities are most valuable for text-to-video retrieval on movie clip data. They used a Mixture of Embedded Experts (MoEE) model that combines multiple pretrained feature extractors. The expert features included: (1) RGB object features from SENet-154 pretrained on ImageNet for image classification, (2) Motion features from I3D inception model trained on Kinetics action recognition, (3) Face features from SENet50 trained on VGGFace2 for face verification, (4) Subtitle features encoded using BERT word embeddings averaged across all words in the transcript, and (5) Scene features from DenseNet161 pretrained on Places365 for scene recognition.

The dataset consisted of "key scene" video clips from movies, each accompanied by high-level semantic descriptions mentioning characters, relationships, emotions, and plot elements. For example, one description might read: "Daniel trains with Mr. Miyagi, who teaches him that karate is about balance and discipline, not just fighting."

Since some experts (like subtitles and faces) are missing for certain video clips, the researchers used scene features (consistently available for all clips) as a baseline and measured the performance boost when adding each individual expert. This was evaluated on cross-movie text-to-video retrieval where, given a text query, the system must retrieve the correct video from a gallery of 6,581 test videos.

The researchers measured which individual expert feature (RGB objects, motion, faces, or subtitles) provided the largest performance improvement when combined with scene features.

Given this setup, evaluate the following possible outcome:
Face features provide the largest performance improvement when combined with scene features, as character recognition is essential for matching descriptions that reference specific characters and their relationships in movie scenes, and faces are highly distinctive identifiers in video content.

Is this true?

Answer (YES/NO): NO